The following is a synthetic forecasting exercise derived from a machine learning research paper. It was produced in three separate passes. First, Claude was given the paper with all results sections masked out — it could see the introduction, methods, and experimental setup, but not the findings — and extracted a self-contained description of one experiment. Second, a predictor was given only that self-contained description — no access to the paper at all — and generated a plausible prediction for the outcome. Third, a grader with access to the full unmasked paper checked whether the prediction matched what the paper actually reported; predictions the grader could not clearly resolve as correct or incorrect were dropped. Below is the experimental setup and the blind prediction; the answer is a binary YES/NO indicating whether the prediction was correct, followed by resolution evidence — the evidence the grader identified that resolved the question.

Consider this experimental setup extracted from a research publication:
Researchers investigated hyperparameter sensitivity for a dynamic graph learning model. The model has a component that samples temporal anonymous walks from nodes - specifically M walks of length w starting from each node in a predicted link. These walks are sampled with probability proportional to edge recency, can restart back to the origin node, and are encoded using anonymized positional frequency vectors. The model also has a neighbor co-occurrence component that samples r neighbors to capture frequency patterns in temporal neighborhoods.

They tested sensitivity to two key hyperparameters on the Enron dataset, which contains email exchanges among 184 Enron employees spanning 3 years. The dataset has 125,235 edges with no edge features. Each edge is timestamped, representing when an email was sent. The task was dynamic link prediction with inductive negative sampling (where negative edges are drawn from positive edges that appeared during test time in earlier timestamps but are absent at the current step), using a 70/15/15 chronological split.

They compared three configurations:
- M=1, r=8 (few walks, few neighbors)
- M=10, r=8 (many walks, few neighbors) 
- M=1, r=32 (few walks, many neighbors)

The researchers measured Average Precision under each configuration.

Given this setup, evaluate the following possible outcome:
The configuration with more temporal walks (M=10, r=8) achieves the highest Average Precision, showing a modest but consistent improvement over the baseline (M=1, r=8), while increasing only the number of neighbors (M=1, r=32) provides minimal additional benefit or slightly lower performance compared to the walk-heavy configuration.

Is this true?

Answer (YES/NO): NO